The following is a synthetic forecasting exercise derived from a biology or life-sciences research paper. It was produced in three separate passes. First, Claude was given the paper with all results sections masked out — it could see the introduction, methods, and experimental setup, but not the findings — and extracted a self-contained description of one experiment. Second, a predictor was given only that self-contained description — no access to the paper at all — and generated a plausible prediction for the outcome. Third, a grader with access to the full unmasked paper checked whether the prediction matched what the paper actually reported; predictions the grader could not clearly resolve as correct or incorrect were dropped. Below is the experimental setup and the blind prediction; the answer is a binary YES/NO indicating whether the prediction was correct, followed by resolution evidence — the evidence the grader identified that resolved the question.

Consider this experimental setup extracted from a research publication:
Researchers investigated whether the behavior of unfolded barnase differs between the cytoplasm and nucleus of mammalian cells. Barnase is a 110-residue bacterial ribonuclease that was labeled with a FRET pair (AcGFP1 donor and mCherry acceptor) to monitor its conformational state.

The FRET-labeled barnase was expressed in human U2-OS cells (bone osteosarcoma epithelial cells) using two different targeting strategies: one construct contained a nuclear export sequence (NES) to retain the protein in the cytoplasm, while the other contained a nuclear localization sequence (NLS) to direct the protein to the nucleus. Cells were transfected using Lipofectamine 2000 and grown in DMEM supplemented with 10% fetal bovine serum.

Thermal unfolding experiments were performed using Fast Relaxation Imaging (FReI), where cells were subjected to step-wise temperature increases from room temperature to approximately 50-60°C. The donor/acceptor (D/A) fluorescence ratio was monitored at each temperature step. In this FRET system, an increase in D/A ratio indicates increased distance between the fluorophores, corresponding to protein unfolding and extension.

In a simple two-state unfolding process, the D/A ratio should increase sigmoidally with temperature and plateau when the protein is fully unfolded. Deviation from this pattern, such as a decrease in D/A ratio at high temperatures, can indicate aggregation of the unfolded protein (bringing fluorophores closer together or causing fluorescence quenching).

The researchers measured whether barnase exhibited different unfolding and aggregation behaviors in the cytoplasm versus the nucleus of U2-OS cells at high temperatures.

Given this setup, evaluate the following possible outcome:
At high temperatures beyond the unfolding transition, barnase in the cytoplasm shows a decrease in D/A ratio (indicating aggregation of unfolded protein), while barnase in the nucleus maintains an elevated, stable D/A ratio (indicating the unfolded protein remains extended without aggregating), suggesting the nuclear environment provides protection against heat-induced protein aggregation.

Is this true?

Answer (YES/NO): NO